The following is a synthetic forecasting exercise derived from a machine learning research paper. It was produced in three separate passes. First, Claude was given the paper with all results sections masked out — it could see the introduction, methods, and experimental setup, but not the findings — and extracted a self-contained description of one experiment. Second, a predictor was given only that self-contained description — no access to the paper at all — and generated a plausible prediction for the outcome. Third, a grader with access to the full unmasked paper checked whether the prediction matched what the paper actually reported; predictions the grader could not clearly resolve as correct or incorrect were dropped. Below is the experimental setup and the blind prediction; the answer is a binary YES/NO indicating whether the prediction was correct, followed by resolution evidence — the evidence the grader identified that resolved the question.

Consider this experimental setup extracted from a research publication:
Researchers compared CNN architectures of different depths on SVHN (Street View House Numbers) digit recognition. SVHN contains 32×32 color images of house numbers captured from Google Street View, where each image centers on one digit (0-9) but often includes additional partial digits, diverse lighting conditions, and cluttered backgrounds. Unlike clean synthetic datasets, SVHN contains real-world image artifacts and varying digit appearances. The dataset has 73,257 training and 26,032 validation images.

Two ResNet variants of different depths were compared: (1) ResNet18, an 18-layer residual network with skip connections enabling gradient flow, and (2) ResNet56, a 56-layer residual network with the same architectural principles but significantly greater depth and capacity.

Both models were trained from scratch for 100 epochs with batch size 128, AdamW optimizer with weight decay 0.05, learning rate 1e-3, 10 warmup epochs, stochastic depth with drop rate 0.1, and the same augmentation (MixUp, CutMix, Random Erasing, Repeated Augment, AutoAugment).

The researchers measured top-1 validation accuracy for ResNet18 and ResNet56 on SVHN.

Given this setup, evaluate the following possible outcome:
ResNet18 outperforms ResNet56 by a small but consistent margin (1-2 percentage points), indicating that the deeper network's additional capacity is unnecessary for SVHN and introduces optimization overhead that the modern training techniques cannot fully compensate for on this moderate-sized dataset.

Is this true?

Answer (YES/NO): NO